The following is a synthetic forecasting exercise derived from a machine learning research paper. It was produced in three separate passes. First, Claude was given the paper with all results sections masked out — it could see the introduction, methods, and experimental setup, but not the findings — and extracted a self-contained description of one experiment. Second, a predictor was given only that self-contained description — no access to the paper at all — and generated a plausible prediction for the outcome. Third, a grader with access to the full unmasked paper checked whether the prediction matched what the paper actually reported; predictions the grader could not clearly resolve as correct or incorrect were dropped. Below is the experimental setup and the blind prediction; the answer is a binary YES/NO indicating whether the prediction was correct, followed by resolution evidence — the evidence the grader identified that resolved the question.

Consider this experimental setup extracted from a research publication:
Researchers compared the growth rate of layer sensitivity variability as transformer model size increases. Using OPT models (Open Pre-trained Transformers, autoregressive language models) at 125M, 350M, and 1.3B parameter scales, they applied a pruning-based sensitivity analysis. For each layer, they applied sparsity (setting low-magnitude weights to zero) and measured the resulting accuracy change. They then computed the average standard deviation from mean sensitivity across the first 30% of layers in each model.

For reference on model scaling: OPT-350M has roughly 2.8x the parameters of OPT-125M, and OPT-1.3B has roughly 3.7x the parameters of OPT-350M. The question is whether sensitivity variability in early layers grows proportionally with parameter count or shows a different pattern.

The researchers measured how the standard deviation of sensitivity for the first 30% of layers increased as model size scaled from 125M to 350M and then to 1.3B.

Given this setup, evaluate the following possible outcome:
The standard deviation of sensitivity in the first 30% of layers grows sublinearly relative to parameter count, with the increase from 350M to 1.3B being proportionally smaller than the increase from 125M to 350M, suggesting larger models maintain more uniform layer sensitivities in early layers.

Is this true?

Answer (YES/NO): NO